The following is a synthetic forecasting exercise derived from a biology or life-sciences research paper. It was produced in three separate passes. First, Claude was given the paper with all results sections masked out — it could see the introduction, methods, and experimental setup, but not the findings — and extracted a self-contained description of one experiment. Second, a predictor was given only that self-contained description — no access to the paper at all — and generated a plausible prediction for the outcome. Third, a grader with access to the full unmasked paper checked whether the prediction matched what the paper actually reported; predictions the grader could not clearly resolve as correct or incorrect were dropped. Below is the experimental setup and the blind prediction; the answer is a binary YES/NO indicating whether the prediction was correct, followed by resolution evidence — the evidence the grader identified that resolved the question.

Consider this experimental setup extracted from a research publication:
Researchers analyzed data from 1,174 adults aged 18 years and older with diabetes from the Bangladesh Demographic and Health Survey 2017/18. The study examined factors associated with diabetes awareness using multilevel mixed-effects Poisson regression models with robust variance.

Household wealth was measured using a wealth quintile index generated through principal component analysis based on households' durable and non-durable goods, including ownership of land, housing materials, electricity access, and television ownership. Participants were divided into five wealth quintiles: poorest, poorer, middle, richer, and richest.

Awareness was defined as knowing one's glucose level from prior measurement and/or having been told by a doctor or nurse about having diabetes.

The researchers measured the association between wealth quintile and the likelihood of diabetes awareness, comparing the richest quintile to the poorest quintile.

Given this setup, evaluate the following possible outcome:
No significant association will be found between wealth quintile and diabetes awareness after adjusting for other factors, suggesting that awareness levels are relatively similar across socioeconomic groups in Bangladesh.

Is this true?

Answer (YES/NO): NO